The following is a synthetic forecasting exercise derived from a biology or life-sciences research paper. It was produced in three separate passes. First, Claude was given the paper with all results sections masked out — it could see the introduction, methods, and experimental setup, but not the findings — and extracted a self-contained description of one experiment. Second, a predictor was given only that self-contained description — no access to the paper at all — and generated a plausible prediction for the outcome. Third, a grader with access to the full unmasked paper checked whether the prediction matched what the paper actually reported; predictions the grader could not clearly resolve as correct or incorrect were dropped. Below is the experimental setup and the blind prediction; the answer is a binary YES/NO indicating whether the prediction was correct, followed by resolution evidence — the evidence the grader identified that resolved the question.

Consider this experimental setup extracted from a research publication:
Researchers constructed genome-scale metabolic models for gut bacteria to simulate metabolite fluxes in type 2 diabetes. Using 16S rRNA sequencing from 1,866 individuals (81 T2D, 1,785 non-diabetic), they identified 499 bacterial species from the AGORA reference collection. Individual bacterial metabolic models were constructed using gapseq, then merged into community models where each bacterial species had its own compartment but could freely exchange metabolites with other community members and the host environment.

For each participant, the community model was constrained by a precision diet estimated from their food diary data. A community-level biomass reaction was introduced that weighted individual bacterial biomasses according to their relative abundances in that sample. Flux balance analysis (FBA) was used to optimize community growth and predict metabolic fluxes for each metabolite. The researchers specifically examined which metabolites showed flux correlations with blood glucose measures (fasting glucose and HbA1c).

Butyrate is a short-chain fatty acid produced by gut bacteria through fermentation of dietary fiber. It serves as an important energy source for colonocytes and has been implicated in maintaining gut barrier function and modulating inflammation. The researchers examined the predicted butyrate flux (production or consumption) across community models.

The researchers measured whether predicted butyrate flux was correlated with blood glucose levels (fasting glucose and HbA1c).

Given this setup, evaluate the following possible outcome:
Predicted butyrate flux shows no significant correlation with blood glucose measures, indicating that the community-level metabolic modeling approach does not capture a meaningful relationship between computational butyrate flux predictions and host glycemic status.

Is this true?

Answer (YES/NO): NO